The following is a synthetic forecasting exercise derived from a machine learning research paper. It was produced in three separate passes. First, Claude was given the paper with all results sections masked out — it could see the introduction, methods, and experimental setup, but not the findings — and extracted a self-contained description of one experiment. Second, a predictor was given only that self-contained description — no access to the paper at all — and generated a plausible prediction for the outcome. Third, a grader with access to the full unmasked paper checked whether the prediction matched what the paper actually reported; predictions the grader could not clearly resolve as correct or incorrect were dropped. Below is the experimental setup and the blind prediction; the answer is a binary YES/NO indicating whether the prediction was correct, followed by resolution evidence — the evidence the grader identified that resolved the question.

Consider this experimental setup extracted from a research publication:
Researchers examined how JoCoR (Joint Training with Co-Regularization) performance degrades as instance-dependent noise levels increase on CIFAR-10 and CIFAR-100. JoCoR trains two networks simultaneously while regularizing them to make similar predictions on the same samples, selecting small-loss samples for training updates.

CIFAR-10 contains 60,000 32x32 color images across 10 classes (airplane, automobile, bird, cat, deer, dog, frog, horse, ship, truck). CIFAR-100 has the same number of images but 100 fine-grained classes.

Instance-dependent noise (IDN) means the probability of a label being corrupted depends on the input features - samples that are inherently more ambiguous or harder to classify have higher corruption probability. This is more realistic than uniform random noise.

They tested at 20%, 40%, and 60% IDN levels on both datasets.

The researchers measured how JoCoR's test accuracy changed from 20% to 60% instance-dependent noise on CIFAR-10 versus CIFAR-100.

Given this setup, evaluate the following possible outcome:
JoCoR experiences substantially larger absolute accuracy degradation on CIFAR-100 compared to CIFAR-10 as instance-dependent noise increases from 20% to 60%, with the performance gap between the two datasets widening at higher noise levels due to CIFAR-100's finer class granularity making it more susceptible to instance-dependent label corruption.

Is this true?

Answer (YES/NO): YES